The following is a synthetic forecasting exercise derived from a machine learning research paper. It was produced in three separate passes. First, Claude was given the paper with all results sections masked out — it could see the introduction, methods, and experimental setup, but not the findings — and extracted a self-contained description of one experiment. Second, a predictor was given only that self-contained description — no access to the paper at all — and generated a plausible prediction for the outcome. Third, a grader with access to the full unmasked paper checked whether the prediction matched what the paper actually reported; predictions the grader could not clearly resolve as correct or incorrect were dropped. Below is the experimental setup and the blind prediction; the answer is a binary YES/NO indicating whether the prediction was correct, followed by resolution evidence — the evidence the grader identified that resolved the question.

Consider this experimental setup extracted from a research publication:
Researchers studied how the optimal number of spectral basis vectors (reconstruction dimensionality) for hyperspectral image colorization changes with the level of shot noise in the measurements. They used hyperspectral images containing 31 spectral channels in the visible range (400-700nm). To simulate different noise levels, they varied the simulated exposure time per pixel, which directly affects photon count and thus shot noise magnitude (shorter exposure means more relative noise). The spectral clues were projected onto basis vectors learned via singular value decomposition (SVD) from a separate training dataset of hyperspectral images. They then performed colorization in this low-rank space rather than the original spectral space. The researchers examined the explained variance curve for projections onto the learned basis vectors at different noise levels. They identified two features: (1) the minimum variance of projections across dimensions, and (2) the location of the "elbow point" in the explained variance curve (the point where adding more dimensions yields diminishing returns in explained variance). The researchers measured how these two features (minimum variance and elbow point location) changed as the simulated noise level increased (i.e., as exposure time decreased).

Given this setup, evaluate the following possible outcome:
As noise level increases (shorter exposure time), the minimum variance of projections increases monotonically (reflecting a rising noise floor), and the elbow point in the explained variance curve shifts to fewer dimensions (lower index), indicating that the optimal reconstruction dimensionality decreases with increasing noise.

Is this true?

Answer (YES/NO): YES